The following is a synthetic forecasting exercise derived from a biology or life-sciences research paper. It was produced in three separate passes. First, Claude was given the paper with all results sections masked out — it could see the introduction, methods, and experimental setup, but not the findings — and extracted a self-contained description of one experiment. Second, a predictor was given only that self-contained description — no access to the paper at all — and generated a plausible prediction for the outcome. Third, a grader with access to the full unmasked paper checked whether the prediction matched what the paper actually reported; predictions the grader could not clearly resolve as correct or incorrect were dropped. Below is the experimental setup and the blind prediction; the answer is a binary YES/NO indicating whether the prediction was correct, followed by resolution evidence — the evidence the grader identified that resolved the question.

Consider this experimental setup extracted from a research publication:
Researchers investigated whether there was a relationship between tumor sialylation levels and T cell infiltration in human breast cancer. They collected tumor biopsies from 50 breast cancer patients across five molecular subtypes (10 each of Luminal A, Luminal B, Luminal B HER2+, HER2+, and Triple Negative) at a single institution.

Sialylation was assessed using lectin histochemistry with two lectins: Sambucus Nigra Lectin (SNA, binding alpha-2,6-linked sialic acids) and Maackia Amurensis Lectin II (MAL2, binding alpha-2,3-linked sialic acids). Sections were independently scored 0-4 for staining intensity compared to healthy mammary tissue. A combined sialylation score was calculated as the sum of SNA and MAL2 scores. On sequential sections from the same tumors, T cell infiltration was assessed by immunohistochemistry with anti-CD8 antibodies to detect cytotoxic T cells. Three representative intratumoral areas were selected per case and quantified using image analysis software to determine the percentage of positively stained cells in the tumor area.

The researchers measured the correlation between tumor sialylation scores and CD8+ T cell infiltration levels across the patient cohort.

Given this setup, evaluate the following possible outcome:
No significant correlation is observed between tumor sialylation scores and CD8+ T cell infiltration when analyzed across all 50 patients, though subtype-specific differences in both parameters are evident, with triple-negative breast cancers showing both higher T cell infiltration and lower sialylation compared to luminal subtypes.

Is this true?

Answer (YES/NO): NO